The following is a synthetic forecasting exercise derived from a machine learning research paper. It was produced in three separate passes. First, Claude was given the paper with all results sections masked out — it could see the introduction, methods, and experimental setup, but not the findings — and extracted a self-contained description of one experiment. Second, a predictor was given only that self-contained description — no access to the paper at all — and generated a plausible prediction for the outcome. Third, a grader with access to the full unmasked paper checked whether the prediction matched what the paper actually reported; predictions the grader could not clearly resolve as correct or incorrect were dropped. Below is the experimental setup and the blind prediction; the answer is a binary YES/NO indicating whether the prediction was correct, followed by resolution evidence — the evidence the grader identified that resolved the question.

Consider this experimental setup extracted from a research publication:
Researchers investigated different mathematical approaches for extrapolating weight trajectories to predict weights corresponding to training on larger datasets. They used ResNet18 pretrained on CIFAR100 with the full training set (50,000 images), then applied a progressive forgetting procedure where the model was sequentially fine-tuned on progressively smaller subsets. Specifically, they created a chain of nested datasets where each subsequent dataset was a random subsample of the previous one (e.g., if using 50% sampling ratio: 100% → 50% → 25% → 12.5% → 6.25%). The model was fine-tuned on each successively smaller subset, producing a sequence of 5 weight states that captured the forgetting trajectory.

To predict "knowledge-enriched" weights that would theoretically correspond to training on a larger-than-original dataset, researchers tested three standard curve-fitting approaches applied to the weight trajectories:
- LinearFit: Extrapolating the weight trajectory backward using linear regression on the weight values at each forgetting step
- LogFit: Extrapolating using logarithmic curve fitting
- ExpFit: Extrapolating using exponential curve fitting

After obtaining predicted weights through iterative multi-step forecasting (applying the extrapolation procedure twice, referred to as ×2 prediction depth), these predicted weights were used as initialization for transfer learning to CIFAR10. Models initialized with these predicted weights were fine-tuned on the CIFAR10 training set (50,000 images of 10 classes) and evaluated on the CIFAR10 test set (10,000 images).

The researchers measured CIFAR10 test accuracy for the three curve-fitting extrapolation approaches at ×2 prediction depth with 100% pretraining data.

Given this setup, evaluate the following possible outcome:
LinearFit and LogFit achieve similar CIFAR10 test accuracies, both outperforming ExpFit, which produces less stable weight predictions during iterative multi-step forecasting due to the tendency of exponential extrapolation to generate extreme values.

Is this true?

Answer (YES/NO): YES